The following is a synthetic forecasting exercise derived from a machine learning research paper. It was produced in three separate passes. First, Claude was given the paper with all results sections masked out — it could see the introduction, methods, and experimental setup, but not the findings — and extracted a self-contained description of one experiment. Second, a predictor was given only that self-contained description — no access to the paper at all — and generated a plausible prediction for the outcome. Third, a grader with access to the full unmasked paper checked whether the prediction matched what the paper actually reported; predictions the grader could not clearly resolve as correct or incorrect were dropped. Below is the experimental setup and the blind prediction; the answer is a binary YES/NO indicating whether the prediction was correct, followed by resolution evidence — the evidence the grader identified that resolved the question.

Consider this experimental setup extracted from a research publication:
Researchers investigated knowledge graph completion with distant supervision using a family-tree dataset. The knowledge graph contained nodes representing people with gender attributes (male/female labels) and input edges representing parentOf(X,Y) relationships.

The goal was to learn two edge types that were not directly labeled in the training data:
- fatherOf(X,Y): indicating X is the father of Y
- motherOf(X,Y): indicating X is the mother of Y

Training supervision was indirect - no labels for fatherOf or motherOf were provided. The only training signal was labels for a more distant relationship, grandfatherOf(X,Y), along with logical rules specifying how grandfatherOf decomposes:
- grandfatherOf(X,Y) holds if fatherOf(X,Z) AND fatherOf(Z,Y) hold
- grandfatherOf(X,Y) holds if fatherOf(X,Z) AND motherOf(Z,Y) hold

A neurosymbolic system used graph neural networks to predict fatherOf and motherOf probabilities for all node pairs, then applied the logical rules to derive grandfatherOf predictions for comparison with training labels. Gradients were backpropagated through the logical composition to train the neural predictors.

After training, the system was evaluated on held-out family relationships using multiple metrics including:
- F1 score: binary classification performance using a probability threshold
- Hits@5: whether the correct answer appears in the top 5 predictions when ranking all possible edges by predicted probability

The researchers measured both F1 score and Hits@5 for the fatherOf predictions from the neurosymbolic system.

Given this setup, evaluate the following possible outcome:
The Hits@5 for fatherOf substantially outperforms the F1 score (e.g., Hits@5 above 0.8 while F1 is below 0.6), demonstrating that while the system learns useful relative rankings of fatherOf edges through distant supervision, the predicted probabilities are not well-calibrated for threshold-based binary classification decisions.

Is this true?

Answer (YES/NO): NO